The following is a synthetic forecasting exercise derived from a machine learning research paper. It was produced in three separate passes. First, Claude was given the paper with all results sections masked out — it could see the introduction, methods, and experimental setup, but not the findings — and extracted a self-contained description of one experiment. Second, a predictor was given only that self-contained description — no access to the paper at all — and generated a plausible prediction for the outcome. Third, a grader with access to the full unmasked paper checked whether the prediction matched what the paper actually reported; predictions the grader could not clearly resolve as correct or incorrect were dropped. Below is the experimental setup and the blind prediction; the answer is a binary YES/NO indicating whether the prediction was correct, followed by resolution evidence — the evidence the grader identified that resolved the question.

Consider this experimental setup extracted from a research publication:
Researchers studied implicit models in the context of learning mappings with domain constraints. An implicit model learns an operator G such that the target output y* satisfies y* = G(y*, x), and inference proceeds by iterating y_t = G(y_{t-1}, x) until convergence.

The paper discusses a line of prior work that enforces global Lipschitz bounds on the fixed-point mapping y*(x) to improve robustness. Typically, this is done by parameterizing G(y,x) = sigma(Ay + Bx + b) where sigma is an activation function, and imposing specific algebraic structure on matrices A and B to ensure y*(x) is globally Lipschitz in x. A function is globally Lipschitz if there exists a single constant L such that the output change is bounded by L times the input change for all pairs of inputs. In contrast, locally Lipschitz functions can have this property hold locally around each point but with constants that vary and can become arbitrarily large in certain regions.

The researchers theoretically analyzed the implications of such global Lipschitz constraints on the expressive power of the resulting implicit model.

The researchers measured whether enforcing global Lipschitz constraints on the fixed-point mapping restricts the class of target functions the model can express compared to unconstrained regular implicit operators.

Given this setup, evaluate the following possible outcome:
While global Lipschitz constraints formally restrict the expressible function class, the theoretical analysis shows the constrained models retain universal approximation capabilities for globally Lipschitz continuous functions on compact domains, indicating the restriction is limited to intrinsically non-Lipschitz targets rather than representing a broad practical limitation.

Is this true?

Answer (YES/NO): NO